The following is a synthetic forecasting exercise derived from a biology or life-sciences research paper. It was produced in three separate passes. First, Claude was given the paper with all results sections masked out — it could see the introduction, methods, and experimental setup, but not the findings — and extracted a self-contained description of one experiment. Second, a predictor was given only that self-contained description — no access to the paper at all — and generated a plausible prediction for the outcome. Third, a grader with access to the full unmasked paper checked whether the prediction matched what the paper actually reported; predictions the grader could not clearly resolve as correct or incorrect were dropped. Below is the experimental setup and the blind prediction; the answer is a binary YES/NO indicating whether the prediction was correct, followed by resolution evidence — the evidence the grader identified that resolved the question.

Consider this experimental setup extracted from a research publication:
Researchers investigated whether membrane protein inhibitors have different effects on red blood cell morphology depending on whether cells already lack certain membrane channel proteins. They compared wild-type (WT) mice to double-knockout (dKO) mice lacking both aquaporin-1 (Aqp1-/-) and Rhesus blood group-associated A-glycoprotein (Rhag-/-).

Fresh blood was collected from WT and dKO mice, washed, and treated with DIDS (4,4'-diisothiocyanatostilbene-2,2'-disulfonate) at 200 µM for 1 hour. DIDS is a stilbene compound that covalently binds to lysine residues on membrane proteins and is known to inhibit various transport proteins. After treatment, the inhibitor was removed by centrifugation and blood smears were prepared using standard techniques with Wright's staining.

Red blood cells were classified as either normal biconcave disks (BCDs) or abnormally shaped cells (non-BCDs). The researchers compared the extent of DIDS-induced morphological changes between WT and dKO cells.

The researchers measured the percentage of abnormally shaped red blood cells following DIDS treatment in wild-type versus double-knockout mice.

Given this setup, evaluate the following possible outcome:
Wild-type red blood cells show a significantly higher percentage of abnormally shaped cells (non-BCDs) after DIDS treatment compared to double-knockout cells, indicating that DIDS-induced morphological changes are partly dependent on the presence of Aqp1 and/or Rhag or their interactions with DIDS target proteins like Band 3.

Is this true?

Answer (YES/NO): YES